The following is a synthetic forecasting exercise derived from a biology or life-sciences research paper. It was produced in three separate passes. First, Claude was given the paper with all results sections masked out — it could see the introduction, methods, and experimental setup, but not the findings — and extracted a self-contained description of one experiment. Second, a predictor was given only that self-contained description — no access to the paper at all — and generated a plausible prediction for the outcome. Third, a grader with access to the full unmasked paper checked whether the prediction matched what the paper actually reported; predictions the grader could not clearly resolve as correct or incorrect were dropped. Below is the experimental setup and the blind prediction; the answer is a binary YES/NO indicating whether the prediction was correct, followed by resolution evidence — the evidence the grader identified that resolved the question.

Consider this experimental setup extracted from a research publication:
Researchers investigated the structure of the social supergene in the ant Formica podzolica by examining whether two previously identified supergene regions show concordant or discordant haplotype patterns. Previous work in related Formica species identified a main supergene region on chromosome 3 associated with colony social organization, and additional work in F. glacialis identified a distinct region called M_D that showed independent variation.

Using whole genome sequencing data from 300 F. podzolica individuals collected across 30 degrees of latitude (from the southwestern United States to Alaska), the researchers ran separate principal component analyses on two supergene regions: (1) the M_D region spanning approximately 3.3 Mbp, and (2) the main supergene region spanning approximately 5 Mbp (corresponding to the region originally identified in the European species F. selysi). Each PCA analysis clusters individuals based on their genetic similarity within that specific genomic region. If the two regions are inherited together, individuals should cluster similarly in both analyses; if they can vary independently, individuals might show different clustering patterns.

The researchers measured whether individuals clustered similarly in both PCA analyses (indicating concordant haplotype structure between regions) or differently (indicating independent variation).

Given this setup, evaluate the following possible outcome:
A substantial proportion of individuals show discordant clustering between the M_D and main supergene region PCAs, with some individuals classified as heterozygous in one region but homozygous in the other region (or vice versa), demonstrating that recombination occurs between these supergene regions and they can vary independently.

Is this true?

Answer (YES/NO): YES